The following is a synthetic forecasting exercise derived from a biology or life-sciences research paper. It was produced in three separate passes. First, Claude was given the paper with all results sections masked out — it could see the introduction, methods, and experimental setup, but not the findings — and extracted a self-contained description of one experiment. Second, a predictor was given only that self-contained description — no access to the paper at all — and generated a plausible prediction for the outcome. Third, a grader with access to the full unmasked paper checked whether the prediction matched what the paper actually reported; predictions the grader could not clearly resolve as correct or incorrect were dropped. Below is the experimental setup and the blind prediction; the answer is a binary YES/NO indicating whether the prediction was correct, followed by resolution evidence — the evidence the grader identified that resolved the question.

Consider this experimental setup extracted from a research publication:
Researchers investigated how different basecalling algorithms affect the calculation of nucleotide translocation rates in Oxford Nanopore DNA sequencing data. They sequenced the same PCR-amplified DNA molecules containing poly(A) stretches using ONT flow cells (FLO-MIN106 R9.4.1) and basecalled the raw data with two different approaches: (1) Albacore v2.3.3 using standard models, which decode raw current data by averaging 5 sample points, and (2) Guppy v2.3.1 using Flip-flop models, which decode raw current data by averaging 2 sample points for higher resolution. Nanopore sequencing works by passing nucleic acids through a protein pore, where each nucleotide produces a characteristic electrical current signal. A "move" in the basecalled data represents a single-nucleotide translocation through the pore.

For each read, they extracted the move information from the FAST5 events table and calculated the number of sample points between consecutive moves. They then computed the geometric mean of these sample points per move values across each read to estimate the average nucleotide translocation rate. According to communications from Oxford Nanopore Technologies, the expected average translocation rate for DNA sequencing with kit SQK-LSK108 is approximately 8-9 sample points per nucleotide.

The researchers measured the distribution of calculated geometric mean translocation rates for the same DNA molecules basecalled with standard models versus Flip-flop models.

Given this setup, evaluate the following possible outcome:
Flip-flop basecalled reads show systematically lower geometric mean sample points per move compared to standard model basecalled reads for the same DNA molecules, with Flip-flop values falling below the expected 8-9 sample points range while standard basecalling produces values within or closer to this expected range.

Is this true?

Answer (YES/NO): YES